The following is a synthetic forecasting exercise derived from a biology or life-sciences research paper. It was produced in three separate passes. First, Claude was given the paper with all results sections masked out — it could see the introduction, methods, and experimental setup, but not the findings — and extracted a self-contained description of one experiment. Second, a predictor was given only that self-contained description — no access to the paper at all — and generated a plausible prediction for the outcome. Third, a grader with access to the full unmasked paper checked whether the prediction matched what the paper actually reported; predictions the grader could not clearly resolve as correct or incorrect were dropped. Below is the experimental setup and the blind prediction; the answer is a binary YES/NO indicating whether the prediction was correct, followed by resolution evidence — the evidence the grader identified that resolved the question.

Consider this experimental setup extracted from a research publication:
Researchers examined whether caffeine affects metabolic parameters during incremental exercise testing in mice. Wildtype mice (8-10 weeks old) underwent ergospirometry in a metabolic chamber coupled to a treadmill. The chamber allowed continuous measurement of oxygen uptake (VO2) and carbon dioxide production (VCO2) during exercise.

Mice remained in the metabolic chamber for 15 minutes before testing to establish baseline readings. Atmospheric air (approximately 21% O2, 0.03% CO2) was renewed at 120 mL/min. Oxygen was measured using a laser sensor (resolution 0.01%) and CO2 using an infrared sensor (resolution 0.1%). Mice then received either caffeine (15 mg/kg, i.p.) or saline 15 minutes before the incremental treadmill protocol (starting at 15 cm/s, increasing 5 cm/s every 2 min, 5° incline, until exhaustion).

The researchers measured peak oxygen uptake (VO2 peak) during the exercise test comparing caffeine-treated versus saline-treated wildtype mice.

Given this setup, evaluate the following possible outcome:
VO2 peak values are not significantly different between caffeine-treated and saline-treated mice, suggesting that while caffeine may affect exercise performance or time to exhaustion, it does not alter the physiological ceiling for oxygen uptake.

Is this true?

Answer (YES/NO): NO